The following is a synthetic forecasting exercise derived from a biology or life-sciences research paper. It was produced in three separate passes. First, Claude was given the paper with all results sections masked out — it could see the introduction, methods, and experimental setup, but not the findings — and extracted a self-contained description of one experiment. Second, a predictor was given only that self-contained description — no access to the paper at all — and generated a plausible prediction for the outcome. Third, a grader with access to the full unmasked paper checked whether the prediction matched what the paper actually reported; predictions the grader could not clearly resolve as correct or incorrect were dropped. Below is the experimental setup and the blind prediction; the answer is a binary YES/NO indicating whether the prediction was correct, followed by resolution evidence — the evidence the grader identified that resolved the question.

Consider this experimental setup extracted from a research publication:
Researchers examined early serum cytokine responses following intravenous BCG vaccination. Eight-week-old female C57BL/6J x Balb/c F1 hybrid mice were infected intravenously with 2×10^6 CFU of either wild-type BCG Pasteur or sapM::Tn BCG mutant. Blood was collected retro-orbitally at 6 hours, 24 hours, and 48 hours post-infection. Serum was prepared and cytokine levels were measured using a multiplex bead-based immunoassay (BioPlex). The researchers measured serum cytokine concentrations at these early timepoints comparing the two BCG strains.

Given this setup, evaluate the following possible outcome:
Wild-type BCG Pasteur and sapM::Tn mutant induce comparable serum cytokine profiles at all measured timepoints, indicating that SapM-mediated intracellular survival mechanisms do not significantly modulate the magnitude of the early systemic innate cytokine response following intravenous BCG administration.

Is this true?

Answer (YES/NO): NO